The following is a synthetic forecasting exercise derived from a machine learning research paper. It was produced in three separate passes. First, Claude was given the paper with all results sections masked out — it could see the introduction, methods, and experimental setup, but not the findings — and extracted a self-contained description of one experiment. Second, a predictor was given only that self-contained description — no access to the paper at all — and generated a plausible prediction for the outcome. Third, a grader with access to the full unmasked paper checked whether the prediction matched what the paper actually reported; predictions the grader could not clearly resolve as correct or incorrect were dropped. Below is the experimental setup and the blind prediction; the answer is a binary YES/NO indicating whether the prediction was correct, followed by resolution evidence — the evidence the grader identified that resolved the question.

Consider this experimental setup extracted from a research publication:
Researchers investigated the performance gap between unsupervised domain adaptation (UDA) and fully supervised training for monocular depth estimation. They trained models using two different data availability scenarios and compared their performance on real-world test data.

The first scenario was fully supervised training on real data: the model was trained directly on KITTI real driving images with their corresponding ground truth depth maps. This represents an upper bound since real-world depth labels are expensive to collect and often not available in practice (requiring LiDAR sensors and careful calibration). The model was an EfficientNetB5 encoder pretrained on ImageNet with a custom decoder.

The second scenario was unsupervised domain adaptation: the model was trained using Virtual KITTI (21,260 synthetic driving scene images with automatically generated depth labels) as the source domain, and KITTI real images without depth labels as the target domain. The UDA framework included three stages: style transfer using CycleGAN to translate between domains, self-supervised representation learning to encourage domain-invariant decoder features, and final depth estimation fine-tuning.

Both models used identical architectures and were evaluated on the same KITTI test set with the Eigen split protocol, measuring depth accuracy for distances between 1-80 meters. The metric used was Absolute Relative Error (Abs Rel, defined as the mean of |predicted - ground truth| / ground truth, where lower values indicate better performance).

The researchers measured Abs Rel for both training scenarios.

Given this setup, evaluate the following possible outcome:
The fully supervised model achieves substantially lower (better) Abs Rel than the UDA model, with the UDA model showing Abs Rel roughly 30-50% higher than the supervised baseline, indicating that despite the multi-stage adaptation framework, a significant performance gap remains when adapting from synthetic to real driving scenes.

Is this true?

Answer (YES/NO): NO